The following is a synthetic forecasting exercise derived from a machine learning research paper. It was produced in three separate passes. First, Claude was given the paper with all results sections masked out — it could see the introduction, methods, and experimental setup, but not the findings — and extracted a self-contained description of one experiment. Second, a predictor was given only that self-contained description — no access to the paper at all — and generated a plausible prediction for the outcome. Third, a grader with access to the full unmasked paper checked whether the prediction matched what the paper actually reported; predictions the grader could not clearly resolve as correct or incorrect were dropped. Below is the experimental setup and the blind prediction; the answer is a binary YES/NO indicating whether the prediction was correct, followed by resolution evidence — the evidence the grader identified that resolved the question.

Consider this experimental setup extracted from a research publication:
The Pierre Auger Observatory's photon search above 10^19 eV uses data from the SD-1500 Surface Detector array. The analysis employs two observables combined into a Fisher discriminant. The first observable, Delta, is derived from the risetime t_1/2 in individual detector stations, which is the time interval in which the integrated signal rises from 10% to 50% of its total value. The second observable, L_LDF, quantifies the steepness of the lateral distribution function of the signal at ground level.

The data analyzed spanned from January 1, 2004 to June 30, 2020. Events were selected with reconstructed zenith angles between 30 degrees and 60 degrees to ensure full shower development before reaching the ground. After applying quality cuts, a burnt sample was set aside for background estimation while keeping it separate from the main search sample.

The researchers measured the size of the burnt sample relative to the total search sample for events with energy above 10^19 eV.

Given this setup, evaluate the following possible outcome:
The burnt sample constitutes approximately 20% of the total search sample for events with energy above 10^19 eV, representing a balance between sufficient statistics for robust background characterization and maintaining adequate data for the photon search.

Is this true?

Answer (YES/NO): NO